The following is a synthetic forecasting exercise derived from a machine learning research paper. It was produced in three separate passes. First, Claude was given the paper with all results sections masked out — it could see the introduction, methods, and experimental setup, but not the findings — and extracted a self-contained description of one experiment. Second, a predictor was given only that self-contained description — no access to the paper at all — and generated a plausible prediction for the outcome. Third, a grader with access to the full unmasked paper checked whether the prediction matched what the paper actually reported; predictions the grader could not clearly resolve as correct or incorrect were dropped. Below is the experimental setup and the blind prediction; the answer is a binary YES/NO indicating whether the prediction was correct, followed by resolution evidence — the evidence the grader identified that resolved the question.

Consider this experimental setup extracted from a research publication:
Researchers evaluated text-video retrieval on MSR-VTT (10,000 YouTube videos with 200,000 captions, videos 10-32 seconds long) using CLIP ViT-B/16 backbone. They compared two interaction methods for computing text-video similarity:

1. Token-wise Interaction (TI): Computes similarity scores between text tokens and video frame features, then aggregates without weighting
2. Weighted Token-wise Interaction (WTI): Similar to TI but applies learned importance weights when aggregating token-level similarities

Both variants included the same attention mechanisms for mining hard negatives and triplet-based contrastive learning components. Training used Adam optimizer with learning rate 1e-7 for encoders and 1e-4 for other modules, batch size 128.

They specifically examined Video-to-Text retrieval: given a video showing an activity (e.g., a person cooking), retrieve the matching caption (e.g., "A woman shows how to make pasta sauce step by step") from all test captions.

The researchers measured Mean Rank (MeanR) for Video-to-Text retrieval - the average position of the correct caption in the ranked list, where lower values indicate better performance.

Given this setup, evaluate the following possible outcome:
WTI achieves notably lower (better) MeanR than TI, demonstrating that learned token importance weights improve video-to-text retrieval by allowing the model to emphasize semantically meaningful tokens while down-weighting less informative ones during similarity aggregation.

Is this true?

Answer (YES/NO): YES